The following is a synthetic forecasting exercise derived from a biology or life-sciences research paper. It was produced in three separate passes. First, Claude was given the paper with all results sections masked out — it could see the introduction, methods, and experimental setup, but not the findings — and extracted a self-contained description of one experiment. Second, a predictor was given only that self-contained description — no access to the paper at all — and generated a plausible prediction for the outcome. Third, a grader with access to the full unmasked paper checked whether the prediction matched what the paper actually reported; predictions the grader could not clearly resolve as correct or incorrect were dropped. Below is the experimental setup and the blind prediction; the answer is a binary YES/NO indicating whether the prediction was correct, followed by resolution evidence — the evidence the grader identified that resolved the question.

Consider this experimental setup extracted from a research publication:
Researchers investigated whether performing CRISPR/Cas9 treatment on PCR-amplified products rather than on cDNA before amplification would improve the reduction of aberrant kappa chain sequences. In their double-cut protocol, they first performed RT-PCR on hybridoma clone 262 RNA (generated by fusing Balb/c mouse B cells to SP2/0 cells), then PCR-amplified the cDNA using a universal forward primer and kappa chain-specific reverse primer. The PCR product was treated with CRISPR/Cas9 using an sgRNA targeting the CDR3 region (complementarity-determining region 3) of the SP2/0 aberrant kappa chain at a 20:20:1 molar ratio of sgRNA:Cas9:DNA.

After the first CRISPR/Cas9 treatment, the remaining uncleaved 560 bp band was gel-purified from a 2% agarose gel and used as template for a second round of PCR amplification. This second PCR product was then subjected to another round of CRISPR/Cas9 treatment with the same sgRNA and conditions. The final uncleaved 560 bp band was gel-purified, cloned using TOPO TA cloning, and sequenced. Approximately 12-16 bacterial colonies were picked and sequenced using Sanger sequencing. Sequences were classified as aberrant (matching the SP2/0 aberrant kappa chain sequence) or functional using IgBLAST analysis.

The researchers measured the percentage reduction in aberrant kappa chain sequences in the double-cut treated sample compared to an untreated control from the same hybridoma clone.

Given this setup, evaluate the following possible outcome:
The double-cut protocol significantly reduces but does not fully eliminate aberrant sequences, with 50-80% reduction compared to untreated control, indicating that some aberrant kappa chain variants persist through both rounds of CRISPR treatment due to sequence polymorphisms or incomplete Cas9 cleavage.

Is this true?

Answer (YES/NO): NO